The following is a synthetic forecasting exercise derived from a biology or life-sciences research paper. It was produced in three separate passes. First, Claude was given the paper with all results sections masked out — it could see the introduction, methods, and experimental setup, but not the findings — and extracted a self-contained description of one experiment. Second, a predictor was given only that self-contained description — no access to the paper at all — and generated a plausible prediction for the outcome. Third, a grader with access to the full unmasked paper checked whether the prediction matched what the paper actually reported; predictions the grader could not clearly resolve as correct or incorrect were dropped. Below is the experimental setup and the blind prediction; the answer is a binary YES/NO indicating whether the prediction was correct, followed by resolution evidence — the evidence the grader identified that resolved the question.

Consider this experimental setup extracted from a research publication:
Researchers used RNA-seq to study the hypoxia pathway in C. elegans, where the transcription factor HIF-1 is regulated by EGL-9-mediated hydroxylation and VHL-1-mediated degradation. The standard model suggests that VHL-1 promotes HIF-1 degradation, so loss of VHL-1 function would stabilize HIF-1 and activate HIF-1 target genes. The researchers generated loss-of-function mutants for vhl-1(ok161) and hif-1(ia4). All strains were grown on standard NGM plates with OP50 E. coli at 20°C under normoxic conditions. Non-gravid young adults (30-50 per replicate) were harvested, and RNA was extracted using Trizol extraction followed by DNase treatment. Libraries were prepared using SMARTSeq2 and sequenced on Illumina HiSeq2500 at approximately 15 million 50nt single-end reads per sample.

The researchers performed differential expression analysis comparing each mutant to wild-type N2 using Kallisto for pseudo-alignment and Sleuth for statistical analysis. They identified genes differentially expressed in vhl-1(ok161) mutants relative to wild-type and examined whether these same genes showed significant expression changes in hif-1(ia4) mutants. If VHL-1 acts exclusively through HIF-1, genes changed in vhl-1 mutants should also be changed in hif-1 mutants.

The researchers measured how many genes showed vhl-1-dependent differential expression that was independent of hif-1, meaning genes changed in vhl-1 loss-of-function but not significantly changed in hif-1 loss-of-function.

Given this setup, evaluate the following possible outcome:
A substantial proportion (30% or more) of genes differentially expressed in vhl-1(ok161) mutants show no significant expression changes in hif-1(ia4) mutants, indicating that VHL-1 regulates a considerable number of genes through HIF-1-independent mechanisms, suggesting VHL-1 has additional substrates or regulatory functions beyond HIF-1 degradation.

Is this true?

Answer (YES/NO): NO